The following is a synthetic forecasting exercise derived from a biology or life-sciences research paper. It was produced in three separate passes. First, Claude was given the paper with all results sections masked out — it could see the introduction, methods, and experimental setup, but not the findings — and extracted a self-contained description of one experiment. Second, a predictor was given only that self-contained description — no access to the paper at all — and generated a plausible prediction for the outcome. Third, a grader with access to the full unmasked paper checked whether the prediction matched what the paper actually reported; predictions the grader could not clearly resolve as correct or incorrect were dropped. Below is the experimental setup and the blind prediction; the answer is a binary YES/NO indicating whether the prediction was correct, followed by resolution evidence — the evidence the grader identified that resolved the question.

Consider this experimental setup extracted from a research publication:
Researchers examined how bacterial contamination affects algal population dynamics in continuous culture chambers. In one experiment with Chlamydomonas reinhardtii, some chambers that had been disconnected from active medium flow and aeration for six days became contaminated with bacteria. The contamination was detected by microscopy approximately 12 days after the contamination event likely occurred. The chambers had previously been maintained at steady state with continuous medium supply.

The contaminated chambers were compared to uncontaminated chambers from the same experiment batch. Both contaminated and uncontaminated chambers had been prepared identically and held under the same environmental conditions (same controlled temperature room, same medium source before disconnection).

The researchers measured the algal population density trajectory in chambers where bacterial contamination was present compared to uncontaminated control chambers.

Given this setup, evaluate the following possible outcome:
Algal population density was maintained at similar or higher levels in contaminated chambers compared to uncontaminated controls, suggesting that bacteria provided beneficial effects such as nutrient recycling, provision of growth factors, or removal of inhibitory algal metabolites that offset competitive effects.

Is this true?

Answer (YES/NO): NO